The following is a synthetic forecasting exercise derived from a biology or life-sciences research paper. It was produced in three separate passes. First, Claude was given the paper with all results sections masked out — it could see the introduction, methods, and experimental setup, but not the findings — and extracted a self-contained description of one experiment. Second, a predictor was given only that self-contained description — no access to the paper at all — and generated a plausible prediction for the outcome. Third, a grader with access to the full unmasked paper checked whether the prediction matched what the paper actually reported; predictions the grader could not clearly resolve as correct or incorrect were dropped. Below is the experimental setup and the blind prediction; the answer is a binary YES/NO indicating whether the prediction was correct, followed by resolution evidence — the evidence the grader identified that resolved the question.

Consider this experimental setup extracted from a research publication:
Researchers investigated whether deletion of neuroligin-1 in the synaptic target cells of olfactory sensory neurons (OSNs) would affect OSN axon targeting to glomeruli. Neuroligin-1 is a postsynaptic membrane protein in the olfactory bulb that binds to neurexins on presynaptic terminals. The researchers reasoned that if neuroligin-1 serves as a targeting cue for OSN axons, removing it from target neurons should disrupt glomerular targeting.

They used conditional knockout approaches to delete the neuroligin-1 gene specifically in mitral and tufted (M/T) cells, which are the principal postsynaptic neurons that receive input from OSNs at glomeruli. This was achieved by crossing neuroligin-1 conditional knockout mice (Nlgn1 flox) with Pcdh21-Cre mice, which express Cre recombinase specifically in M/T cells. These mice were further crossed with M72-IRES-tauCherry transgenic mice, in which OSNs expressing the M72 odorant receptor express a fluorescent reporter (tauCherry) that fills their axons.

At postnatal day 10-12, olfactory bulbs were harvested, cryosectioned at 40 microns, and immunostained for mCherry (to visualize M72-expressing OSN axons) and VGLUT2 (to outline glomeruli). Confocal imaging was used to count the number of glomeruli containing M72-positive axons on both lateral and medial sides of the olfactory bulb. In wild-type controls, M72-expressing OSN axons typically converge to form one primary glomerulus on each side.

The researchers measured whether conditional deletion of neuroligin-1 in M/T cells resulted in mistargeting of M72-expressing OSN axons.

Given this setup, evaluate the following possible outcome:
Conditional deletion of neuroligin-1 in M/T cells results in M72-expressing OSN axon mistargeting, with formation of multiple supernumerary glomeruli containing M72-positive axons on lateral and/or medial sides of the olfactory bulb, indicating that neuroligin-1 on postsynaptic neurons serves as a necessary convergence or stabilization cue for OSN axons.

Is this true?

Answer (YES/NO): YES